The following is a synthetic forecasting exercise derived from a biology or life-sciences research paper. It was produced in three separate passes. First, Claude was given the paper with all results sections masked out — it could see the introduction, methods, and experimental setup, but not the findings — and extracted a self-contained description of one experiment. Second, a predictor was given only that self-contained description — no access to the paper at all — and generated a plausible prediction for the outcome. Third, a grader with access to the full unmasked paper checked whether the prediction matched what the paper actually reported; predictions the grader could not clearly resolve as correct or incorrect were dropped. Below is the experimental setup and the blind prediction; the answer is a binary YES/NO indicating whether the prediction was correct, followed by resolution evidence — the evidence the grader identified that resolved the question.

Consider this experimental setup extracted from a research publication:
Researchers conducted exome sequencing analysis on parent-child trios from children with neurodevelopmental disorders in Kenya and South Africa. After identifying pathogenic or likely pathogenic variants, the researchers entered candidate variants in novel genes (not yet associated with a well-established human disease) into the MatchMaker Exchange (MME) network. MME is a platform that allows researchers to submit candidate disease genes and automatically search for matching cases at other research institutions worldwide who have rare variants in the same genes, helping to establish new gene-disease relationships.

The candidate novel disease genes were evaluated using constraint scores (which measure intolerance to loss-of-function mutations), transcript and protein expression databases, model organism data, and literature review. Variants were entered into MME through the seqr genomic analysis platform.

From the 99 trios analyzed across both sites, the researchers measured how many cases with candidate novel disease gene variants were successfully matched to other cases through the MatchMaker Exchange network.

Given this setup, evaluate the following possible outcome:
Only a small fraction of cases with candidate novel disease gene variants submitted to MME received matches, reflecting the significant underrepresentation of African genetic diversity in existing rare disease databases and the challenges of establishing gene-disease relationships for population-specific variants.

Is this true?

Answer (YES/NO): NO